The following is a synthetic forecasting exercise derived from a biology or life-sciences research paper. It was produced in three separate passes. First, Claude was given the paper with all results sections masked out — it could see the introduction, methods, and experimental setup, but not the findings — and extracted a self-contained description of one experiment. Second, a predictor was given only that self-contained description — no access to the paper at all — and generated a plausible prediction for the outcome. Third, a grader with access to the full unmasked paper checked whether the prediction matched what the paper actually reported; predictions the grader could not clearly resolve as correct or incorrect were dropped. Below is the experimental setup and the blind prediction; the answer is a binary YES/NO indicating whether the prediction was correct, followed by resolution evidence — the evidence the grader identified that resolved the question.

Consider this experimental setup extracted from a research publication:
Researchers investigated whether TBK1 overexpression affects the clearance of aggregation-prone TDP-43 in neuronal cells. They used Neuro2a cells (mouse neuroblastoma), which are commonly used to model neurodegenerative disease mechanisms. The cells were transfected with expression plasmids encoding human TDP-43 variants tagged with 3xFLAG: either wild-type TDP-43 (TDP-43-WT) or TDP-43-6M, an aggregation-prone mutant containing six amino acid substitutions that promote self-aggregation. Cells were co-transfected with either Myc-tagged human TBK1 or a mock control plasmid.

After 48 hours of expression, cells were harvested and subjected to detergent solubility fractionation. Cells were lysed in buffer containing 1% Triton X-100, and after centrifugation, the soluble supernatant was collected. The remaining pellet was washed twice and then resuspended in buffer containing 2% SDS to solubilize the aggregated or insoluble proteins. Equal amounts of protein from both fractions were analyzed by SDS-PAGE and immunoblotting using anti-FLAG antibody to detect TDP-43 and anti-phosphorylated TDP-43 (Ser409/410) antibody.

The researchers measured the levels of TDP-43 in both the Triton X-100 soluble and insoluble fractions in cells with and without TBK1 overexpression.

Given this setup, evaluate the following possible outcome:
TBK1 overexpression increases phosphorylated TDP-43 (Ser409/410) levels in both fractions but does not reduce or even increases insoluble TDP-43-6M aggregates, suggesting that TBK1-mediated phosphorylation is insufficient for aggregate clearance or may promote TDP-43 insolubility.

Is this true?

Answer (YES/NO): NO